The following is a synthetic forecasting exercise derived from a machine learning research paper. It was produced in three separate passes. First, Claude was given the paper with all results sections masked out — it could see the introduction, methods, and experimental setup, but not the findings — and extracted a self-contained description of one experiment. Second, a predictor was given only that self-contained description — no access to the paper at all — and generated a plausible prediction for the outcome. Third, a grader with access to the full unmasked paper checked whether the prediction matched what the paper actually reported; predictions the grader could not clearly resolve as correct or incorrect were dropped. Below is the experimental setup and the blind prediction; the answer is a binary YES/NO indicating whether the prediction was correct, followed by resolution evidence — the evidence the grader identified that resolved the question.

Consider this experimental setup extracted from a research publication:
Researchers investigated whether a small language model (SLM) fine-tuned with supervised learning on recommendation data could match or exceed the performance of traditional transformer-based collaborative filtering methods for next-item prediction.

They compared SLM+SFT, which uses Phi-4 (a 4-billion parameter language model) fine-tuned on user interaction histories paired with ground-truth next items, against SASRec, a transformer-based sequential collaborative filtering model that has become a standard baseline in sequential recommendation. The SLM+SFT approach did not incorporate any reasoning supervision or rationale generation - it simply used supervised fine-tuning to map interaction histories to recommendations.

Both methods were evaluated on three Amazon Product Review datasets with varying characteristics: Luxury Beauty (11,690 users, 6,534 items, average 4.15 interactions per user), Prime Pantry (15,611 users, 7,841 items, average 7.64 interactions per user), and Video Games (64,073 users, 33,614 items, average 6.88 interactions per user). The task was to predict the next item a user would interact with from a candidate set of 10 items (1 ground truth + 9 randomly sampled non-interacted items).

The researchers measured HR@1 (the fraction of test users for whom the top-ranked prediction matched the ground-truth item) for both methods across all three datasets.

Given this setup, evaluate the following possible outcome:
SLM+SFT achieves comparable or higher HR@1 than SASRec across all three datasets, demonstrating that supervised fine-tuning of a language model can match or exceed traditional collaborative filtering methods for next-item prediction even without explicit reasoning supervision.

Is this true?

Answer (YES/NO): YES